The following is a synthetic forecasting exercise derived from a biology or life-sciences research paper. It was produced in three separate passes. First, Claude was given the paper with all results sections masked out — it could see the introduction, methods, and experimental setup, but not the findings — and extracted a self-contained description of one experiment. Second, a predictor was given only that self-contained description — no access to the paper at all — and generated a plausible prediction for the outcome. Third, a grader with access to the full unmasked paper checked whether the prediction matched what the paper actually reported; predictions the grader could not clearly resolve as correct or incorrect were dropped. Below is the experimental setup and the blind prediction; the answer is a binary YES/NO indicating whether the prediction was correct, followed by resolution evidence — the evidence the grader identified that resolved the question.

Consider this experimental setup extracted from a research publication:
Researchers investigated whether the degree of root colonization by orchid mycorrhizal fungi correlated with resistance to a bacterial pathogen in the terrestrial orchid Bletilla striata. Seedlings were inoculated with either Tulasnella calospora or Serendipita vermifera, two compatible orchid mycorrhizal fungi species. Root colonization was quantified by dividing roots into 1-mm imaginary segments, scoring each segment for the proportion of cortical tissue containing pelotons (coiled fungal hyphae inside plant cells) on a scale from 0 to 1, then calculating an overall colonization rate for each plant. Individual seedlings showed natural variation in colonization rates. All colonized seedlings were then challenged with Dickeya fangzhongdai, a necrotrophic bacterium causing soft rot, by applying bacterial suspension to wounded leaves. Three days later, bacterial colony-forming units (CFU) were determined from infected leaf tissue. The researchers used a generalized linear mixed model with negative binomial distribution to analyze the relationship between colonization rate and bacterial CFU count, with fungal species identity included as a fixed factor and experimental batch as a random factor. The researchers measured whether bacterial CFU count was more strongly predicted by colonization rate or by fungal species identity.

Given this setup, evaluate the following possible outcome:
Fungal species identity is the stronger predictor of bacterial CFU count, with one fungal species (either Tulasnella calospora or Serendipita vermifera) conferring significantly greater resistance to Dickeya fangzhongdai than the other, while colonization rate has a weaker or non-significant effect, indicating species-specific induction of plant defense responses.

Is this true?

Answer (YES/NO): NO